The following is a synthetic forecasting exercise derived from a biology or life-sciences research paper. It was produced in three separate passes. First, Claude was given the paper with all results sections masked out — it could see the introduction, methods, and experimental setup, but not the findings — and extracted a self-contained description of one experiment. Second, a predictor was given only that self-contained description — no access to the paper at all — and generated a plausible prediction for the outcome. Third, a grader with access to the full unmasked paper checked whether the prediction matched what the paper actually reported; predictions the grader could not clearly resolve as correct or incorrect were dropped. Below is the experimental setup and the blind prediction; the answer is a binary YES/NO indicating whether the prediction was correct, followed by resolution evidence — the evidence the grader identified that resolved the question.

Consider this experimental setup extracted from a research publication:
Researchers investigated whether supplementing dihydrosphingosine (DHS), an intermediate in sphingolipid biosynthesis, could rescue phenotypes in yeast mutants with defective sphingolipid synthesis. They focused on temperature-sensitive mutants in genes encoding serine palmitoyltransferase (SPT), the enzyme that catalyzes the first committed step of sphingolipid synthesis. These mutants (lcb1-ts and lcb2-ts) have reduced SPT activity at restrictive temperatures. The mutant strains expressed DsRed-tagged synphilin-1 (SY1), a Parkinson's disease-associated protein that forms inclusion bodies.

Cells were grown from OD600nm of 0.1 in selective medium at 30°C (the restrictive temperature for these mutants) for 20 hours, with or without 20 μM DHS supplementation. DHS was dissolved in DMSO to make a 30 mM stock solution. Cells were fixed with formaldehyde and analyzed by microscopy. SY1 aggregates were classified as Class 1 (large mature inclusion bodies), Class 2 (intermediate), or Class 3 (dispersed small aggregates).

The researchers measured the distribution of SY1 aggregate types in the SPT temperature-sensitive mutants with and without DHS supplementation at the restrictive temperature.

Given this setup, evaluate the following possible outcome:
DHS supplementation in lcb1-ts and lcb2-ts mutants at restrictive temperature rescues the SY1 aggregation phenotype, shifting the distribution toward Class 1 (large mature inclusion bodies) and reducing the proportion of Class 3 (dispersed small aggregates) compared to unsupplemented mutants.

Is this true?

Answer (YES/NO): YES